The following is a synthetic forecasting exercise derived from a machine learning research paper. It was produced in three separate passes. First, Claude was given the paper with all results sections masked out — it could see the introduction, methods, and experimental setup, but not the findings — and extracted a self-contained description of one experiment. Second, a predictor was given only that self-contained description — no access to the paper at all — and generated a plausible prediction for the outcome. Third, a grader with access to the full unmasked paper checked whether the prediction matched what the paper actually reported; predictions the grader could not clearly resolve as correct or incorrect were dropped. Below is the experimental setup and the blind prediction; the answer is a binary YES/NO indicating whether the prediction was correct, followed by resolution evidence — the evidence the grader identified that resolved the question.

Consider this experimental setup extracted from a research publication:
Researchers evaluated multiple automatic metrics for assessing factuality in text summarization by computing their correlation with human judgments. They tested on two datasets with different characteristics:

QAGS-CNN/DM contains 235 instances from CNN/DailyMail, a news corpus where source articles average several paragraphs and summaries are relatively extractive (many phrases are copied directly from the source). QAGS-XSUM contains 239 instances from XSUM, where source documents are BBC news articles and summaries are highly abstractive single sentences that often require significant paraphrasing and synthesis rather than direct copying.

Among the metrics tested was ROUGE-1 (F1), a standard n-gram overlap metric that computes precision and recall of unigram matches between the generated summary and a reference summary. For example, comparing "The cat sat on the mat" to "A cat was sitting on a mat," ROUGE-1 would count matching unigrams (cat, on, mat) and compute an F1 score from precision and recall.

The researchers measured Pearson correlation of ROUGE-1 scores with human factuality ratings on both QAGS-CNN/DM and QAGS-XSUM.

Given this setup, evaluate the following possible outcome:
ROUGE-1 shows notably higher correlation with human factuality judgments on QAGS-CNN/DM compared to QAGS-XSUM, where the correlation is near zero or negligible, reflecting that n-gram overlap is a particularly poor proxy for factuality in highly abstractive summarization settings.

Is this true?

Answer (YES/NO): YES